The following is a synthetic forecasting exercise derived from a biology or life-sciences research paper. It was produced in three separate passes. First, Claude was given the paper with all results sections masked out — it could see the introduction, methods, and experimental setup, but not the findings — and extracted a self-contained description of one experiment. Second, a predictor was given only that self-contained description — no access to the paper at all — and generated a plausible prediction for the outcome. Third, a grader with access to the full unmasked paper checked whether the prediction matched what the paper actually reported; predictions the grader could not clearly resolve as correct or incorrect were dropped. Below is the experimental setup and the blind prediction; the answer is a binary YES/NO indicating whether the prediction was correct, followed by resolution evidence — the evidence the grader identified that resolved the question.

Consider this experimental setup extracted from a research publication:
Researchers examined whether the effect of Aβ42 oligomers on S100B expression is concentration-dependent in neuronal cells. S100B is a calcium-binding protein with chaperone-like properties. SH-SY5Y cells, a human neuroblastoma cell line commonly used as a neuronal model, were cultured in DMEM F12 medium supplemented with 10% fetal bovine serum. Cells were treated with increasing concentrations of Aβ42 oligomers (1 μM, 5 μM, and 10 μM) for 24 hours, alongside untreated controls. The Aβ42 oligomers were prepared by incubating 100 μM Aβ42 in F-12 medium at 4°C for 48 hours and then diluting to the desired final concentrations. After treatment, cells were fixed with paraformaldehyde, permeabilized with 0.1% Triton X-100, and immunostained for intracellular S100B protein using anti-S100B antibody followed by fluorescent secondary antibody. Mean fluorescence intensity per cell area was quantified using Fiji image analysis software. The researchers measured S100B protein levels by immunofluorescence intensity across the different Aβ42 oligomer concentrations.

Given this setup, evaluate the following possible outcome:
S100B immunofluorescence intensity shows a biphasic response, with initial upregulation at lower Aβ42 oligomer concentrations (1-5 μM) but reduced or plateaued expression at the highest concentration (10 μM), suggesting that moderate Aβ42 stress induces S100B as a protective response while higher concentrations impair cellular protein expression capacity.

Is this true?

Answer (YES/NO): NO